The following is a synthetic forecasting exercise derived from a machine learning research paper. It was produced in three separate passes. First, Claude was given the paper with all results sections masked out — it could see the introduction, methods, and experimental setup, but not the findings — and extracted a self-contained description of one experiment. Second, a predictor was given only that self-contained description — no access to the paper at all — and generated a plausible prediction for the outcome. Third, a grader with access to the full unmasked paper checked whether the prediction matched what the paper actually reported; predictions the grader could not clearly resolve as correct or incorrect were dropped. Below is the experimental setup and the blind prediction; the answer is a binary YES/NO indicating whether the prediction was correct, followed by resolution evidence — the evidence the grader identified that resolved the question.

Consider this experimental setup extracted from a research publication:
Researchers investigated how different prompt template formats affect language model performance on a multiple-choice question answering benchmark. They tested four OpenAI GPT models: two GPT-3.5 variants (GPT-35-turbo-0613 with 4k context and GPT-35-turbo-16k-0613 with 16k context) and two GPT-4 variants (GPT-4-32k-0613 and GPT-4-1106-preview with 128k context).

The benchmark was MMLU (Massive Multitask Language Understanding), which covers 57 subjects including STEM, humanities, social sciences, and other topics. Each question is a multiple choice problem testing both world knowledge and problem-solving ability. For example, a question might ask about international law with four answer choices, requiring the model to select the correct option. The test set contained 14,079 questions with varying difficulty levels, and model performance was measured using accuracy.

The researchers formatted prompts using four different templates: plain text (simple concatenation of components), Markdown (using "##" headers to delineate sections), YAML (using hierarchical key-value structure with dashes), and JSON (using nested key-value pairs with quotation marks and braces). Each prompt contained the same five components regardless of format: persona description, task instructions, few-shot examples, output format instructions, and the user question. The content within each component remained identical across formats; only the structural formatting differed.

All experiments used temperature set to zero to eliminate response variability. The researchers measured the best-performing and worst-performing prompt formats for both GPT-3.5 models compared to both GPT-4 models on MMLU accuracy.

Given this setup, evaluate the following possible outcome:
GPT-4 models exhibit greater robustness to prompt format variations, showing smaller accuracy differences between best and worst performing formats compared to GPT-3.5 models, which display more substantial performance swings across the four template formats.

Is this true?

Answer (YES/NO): YES